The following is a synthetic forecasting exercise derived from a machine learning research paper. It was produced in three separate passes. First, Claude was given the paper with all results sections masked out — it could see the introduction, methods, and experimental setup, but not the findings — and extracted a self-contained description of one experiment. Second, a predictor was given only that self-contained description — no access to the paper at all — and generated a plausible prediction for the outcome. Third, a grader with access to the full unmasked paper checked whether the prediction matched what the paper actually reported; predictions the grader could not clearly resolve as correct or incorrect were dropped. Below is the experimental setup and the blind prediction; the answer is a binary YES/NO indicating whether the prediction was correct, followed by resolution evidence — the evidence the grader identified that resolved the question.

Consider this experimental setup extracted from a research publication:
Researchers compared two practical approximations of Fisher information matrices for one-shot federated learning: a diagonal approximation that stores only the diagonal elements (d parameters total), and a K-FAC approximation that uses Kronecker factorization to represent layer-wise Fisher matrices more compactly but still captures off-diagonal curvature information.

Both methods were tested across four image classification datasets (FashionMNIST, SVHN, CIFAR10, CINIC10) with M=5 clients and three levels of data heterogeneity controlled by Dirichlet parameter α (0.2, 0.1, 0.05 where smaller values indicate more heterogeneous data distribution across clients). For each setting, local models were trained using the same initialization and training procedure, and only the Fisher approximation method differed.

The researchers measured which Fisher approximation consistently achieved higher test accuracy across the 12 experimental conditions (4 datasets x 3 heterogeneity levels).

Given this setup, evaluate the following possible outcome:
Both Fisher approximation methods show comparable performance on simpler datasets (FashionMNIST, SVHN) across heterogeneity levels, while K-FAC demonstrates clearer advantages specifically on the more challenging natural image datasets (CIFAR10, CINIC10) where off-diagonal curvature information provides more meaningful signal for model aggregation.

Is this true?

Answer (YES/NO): NO